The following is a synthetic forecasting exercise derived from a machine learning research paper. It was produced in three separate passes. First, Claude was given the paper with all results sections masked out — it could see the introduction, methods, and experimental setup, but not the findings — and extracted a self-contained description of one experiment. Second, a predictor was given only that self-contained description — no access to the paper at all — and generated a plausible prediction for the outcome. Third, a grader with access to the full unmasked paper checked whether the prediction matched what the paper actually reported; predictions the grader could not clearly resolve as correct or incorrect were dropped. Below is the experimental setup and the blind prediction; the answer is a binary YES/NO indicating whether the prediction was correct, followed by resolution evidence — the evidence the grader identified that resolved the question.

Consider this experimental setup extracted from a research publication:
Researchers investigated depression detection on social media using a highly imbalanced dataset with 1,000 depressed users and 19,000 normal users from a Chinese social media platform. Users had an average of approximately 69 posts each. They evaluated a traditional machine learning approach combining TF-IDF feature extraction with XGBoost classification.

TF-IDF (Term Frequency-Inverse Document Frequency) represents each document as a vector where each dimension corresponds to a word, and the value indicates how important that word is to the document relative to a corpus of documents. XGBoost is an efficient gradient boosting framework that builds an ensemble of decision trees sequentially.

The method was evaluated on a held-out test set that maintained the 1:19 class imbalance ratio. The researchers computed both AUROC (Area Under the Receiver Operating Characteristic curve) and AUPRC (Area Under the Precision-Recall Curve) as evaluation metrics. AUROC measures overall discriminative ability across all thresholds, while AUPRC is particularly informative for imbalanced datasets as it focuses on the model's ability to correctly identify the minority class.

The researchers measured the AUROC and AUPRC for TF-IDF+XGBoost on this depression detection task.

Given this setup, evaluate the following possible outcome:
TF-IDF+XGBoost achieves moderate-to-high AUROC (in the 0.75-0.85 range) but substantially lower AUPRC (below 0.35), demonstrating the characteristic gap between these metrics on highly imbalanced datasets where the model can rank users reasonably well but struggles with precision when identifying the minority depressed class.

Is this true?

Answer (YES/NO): NO